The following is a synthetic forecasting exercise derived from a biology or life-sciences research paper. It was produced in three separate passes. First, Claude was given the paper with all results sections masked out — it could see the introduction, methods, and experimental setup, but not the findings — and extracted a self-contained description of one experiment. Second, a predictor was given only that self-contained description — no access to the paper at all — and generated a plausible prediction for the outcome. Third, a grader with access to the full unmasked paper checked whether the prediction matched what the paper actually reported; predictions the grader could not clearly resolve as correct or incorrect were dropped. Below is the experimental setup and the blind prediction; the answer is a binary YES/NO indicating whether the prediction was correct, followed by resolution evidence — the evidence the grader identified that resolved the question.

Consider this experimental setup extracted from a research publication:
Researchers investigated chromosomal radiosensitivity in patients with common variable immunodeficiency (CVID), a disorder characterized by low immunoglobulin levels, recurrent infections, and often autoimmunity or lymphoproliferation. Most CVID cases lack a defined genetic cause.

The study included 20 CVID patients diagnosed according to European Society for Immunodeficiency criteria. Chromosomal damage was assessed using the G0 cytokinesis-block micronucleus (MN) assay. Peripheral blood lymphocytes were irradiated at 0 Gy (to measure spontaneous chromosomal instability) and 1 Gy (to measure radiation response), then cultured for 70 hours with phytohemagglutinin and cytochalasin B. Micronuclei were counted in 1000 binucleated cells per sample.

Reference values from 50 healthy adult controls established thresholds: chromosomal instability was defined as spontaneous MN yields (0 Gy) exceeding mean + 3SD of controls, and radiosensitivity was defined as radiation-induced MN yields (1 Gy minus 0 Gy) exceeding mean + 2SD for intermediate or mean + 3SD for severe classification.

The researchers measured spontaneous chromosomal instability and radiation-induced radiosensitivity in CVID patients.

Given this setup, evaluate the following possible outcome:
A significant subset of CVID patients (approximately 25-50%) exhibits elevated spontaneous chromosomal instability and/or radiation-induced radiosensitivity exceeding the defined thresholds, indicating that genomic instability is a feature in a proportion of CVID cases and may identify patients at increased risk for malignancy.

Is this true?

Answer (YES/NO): NO